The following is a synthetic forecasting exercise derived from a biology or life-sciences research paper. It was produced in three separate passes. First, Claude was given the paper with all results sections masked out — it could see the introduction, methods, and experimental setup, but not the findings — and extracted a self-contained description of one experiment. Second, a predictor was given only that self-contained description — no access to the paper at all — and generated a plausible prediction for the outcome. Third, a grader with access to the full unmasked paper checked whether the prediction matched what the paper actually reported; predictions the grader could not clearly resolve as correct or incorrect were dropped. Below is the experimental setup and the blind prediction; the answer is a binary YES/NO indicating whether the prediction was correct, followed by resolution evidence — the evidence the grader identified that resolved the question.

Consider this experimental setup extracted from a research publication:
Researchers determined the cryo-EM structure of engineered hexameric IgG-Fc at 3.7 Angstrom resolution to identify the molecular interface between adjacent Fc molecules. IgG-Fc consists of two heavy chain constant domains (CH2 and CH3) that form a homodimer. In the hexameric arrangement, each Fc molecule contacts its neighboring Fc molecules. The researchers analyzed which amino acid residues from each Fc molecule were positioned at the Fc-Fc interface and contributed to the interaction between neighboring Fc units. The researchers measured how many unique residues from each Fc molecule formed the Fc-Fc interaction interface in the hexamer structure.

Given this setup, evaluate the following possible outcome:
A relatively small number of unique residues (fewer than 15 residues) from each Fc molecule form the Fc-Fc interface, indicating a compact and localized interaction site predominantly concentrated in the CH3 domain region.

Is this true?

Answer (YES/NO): NO